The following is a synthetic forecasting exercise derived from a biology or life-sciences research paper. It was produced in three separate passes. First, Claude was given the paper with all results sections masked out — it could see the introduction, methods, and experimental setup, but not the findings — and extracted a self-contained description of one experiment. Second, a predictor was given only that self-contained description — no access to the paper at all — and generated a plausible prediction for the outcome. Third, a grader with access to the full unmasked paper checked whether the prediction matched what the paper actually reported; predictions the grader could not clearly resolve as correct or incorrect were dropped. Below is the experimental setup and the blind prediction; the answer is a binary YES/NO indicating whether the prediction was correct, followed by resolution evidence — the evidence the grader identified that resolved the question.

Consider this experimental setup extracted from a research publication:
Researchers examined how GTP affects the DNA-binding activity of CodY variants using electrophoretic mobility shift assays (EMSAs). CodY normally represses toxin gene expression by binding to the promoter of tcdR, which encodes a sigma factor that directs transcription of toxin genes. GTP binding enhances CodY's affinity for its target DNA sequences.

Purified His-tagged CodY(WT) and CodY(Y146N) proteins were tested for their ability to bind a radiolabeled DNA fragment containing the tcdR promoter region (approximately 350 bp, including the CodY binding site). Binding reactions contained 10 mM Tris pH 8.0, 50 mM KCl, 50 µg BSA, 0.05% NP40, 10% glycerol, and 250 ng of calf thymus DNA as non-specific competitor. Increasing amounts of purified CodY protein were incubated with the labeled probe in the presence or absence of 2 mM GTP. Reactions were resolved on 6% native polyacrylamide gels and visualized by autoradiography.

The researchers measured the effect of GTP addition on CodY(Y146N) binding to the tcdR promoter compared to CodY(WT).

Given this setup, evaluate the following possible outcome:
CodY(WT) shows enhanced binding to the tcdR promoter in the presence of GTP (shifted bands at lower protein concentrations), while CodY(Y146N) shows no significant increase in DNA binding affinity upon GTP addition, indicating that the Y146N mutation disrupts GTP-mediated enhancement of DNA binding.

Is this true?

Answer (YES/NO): YES